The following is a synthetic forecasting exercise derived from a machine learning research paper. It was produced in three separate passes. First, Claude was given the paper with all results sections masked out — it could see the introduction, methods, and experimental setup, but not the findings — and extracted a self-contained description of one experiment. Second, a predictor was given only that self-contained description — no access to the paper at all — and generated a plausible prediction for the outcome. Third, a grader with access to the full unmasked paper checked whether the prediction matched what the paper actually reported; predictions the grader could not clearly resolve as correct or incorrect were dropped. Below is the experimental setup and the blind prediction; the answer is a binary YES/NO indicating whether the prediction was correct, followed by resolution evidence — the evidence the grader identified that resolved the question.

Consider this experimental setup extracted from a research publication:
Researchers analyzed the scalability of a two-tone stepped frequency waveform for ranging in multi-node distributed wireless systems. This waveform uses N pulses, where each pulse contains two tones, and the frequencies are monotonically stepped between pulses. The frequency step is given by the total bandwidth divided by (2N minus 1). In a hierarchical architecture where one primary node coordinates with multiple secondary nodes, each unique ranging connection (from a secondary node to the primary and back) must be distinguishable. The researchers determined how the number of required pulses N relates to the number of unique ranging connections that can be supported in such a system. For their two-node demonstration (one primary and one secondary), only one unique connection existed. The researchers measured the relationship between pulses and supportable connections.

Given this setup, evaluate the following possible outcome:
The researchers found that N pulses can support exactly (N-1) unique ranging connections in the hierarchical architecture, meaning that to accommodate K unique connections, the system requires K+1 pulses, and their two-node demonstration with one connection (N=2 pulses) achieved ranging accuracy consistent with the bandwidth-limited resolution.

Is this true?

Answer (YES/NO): NO